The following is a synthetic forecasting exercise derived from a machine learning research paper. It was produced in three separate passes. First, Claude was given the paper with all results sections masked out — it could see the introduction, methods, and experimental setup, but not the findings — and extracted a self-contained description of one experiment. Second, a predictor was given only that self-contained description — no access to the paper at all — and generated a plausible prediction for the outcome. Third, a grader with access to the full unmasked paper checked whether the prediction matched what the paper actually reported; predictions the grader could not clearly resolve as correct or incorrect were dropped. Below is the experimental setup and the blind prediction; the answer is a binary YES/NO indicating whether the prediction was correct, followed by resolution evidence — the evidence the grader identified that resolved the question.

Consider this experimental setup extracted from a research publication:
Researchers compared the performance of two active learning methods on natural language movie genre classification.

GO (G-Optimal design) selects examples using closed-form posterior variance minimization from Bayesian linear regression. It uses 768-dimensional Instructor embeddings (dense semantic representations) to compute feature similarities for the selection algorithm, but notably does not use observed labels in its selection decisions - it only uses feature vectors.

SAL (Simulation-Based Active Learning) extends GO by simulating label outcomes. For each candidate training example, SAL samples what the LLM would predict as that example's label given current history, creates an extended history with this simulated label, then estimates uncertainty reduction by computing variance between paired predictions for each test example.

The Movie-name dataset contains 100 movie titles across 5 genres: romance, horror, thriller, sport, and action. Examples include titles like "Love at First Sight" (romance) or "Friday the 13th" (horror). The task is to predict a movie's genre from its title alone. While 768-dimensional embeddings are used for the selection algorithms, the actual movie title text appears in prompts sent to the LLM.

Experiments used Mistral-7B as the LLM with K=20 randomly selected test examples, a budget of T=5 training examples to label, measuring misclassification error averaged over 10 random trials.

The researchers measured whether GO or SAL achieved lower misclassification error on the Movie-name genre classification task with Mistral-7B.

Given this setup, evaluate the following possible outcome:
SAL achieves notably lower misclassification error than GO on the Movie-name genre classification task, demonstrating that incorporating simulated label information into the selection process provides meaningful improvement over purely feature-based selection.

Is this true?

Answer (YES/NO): NO